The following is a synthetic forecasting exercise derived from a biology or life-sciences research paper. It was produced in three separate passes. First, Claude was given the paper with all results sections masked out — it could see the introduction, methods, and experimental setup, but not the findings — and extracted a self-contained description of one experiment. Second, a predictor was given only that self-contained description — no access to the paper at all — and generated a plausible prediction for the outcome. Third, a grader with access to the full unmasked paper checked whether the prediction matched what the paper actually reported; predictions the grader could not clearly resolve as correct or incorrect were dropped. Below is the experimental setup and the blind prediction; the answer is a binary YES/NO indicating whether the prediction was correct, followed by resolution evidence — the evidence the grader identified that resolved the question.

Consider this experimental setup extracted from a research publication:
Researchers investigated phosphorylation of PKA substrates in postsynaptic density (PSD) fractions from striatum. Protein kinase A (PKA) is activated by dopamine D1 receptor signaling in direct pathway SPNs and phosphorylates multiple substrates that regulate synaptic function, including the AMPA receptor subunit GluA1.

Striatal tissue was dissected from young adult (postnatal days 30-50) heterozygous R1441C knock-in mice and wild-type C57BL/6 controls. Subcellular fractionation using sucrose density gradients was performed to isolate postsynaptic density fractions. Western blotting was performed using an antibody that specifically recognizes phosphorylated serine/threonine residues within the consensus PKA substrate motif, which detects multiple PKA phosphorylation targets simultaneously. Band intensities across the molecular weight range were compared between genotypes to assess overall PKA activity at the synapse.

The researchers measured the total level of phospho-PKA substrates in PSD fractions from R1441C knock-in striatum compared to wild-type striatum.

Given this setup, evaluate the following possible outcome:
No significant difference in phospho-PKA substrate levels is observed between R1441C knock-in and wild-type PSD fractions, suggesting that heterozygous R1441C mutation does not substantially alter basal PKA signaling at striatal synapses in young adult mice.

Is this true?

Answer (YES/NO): NO